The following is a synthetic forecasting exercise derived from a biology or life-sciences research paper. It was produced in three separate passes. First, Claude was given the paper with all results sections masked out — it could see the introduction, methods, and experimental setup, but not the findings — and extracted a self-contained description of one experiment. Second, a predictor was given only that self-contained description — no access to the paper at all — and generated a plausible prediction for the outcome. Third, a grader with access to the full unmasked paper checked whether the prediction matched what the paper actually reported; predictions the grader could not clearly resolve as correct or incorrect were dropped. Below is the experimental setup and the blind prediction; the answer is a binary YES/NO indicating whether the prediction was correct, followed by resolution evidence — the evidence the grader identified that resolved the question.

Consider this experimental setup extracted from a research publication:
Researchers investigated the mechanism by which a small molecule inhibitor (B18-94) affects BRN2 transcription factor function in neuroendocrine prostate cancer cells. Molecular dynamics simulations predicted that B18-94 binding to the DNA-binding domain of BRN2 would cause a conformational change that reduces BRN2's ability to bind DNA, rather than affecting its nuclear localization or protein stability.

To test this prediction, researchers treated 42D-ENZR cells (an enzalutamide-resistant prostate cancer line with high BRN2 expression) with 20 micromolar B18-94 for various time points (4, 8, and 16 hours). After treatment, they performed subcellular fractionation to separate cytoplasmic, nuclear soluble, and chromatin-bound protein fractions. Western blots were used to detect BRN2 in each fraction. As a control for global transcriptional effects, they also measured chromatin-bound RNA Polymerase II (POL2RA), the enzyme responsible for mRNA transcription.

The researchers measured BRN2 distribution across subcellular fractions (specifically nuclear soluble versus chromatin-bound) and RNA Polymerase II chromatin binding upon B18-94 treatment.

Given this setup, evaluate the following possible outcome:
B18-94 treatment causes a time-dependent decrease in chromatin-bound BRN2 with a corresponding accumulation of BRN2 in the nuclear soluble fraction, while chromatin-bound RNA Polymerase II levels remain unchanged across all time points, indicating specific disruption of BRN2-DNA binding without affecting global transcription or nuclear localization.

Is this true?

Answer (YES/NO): NO